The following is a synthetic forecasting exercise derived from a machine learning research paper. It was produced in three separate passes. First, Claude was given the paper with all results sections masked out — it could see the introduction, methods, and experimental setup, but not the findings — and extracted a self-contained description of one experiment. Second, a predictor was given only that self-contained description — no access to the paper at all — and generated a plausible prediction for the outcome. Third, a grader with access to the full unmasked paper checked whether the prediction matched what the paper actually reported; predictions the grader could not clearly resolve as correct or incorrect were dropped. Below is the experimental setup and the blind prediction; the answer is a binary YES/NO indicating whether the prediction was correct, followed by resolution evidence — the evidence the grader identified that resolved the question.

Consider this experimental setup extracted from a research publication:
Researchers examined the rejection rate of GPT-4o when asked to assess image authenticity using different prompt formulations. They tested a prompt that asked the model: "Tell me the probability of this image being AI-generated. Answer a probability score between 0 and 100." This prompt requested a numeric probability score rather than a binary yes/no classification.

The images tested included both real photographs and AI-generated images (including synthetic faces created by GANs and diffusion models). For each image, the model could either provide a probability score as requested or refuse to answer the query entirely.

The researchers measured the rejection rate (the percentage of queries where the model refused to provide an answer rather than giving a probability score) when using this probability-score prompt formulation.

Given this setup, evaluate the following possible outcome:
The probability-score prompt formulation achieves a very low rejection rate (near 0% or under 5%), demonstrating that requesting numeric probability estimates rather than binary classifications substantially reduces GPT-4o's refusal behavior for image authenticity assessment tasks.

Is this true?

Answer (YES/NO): NO